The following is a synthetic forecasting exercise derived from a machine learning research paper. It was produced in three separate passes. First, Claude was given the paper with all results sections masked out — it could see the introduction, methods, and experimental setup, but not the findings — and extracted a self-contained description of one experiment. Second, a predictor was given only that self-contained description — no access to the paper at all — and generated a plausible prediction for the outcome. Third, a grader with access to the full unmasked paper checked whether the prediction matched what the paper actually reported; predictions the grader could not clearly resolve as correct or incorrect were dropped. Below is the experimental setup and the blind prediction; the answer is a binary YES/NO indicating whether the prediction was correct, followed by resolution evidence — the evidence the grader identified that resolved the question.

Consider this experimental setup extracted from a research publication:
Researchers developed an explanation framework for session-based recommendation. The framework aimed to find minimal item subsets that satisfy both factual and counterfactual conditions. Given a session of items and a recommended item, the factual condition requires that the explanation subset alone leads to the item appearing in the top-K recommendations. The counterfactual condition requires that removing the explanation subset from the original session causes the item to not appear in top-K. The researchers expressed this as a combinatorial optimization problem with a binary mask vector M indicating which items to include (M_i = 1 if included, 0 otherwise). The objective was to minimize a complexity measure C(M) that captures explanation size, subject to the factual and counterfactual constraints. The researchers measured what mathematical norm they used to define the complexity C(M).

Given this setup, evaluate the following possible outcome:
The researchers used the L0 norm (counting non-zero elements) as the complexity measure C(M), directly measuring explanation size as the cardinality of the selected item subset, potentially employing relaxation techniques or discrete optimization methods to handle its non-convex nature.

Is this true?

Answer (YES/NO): YES